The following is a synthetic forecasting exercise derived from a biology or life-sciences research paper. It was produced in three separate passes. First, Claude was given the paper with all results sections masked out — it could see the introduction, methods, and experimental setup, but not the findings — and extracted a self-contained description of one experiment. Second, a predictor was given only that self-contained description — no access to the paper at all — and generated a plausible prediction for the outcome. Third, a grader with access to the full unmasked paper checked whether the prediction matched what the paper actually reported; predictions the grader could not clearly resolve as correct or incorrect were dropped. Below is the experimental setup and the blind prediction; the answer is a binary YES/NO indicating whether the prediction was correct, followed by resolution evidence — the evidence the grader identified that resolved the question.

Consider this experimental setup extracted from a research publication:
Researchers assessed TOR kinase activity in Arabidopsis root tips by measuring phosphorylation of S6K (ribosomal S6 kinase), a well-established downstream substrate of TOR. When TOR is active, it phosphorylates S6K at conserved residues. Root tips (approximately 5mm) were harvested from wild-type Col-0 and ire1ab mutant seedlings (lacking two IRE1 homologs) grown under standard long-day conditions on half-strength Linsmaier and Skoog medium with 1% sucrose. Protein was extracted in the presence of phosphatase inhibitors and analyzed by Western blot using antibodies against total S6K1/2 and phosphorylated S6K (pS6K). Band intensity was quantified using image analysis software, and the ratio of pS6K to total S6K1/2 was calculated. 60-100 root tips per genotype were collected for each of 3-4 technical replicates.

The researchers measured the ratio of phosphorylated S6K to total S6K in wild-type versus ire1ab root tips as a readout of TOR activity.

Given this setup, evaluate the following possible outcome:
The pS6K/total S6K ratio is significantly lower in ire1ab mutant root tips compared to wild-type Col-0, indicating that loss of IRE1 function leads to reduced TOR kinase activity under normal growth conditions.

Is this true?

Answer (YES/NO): NO